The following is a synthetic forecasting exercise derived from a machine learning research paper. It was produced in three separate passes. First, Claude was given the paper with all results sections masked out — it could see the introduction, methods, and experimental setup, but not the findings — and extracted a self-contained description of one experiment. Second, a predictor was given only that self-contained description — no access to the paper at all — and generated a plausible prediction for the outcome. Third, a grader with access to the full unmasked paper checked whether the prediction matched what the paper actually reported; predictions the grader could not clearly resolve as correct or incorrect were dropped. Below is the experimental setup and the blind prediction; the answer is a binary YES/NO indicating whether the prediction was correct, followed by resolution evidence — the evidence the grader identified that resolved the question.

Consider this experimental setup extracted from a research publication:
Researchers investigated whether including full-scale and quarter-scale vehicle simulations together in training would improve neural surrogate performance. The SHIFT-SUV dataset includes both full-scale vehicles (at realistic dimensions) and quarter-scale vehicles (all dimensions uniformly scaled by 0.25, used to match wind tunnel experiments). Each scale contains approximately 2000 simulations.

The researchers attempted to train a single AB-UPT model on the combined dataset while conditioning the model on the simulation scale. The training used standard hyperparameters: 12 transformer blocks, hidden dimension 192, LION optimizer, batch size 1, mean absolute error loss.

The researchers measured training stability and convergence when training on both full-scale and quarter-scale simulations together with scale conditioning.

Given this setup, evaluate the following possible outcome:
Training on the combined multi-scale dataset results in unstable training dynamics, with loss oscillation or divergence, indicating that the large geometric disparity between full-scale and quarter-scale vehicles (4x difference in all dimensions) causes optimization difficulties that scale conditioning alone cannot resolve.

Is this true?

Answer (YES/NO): YES